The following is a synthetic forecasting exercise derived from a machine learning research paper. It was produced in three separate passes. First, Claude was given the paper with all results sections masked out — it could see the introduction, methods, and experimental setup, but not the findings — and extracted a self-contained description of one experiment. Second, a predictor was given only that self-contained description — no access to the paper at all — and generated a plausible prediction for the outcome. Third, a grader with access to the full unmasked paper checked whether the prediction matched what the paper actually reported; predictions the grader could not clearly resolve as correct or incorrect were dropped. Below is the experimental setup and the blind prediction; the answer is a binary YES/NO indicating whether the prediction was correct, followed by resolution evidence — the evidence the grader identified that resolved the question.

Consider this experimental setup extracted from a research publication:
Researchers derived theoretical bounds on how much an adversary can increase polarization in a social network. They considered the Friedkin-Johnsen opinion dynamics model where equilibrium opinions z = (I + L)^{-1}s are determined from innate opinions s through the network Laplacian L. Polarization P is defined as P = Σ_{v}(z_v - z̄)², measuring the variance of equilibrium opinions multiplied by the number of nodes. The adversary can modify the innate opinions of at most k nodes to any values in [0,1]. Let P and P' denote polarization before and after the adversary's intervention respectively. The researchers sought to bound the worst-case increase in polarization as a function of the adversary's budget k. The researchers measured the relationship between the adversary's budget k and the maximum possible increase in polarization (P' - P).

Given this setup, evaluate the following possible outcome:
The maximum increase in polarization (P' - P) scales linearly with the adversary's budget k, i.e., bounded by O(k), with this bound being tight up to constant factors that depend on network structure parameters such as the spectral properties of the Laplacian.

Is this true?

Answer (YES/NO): NO